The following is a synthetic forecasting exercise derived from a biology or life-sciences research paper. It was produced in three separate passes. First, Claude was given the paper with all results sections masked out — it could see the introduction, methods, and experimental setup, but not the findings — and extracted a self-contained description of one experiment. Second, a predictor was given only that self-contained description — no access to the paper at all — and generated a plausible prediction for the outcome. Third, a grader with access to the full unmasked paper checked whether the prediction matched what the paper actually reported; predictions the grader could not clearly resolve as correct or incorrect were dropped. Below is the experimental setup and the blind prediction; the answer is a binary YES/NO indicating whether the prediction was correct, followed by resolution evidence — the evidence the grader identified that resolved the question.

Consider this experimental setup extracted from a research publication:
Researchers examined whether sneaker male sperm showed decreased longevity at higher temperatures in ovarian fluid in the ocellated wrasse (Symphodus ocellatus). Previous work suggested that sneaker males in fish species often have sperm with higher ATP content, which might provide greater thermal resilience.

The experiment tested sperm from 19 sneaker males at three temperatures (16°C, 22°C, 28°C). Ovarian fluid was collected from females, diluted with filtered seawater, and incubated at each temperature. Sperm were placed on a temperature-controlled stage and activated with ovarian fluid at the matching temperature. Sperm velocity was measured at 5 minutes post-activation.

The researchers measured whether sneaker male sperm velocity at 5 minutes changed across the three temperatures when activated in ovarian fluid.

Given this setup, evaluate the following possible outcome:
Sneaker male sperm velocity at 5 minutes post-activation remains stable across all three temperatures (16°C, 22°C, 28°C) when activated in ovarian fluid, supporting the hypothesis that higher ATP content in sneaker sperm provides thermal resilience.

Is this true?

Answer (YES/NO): YES